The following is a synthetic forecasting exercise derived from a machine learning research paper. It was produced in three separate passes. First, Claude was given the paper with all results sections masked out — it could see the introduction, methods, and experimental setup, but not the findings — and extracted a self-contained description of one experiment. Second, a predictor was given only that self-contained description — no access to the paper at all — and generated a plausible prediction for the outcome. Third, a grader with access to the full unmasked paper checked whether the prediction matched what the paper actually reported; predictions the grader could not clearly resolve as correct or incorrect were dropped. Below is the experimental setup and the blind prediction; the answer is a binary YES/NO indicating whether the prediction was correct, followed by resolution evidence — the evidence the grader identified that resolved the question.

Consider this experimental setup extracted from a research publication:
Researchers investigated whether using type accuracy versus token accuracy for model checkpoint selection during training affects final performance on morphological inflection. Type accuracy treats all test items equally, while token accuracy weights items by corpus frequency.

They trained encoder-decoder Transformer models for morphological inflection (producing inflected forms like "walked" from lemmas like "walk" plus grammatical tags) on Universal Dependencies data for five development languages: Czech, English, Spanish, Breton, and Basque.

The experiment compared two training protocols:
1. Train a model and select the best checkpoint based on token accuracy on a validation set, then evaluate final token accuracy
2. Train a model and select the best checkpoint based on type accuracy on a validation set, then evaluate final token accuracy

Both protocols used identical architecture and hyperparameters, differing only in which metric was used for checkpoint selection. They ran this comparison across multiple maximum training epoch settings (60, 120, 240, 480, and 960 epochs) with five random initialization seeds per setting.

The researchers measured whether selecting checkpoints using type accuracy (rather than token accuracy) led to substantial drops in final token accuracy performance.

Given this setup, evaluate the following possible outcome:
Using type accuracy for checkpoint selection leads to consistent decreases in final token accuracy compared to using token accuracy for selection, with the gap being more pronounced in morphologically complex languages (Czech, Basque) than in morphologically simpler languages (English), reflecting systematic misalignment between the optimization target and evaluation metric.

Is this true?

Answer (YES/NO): NO